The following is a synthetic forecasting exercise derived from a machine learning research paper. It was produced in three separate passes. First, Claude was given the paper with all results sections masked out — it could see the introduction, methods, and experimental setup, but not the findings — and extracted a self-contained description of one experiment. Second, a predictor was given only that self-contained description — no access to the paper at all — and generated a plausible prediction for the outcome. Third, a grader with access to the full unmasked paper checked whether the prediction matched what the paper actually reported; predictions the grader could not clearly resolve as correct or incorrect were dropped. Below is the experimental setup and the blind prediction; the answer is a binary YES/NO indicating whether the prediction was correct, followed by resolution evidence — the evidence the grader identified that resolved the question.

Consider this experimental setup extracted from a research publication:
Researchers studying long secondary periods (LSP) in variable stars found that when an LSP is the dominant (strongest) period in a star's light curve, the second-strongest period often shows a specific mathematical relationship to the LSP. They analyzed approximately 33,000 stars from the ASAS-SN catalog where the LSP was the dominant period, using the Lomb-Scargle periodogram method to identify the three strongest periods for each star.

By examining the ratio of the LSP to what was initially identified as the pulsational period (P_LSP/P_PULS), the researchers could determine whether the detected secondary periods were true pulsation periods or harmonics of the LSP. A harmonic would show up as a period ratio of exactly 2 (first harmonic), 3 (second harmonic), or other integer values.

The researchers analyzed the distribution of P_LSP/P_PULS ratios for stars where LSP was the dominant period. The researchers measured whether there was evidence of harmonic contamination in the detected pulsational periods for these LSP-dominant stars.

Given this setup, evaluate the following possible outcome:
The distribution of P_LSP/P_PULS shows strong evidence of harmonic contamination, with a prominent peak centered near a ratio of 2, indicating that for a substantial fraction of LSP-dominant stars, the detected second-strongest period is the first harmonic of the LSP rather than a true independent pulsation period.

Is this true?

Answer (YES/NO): YES